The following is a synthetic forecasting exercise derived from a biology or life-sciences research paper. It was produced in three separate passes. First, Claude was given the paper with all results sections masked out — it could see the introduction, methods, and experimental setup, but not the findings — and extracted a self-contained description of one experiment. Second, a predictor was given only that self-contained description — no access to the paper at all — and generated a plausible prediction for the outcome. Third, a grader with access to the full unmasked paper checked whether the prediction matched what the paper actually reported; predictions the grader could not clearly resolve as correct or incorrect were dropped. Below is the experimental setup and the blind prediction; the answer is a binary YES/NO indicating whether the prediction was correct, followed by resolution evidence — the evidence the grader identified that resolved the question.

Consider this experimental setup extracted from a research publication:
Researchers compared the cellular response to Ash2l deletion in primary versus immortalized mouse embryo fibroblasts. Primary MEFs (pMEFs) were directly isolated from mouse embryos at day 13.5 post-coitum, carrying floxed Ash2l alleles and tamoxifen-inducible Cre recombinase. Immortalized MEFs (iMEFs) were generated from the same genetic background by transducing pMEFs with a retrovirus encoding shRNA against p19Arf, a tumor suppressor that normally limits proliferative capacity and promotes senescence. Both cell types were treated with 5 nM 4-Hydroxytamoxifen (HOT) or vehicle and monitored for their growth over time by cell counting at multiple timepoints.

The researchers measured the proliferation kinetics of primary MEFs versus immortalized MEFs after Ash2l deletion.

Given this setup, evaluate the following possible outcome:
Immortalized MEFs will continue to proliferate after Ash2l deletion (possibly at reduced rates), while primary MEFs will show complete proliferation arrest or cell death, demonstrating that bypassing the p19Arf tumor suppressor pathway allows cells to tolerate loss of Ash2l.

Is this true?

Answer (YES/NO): NO